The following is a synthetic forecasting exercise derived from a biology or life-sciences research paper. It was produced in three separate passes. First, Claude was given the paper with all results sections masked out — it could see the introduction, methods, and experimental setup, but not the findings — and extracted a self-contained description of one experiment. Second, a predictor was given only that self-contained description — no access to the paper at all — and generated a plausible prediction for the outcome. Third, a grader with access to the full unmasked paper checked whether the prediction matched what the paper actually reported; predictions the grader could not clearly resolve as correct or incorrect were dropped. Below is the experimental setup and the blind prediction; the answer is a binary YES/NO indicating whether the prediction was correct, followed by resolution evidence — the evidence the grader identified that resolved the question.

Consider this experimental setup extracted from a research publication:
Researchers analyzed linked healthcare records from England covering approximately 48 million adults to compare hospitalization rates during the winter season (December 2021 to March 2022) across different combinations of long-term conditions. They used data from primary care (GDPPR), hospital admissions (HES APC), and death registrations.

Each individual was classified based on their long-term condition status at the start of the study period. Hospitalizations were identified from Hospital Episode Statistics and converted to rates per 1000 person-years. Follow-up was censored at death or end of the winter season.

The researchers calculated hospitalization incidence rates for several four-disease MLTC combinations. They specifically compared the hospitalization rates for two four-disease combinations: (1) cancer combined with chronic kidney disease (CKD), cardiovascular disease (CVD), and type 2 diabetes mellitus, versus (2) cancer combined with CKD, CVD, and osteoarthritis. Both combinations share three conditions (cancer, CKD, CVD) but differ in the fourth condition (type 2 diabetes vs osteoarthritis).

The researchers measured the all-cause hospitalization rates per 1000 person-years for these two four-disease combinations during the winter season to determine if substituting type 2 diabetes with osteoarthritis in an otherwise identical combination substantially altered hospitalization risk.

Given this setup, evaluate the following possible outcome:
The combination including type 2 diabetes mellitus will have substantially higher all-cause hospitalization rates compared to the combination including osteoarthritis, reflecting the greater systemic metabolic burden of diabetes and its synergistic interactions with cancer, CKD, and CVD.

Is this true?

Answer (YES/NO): NO